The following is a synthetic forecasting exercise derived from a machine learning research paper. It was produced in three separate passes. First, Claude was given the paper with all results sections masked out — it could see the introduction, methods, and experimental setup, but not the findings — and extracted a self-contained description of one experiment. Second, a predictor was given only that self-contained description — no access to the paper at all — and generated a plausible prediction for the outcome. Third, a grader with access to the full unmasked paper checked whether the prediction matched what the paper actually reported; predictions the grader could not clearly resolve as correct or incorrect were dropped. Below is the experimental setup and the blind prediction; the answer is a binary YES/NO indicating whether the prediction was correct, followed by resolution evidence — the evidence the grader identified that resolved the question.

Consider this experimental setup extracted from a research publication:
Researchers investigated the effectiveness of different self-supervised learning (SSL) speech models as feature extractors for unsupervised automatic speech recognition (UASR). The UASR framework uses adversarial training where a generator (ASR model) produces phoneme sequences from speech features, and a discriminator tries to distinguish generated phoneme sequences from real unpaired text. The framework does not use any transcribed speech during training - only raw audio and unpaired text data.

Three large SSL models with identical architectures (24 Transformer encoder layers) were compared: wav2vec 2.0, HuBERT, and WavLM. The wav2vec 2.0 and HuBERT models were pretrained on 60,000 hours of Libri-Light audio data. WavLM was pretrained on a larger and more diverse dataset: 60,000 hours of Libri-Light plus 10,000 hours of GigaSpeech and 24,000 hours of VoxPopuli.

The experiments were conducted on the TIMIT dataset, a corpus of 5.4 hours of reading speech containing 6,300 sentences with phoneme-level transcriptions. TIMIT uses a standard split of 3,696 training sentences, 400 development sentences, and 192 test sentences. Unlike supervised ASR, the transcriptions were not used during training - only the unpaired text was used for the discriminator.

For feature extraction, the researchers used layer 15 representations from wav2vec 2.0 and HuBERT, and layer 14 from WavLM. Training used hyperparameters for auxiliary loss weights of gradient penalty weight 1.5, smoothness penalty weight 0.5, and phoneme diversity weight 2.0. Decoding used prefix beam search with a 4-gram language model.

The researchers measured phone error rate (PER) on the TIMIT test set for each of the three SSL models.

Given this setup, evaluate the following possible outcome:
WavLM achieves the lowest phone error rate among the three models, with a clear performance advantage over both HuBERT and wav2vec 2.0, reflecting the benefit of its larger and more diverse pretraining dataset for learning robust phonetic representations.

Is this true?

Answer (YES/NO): YES